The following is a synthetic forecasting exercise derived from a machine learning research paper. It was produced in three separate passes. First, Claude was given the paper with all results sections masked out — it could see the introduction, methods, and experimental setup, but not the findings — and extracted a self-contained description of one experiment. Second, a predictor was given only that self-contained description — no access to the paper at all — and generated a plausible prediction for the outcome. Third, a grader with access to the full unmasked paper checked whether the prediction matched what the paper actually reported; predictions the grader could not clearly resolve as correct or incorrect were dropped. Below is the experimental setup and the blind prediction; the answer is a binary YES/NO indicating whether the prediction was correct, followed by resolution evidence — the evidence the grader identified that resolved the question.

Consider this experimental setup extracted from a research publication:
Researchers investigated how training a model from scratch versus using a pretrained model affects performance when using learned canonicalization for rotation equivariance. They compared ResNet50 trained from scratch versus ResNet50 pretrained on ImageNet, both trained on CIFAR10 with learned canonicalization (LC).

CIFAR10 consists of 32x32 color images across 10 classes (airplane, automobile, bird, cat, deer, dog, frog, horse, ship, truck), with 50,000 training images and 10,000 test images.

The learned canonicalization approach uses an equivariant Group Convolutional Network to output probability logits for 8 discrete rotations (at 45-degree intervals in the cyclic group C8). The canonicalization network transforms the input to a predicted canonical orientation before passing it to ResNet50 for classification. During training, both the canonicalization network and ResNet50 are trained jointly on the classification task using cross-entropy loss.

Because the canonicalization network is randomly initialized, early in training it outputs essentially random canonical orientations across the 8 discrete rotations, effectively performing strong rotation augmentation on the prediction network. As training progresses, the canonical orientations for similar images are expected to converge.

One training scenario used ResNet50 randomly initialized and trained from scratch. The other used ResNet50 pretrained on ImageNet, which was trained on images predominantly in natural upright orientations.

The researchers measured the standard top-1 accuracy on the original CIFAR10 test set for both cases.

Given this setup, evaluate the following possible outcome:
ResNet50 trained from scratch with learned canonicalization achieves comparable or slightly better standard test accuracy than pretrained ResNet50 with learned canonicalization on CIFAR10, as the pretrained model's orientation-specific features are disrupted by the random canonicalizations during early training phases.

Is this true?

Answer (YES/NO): NO